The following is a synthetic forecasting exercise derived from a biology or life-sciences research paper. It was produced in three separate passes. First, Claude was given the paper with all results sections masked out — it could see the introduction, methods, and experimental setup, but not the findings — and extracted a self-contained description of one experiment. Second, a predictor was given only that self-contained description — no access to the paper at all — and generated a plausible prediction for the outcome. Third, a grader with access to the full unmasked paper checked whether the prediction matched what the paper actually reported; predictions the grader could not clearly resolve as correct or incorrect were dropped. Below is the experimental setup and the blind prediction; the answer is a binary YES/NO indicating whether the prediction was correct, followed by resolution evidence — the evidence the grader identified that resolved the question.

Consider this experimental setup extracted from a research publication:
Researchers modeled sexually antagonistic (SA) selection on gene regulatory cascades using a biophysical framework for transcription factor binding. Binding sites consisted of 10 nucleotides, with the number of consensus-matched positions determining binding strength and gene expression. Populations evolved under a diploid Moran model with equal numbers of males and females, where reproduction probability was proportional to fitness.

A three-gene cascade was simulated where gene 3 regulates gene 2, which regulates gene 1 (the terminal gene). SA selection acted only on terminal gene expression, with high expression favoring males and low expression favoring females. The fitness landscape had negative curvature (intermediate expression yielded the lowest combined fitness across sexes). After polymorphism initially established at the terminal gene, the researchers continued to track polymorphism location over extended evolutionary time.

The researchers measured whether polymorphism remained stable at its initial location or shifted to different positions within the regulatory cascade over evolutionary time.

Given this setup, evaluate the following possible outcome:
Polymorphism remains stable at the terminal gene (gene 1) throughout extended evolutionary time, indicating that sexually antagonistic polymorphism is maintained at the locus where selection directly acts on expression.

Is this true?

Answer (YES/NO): NO